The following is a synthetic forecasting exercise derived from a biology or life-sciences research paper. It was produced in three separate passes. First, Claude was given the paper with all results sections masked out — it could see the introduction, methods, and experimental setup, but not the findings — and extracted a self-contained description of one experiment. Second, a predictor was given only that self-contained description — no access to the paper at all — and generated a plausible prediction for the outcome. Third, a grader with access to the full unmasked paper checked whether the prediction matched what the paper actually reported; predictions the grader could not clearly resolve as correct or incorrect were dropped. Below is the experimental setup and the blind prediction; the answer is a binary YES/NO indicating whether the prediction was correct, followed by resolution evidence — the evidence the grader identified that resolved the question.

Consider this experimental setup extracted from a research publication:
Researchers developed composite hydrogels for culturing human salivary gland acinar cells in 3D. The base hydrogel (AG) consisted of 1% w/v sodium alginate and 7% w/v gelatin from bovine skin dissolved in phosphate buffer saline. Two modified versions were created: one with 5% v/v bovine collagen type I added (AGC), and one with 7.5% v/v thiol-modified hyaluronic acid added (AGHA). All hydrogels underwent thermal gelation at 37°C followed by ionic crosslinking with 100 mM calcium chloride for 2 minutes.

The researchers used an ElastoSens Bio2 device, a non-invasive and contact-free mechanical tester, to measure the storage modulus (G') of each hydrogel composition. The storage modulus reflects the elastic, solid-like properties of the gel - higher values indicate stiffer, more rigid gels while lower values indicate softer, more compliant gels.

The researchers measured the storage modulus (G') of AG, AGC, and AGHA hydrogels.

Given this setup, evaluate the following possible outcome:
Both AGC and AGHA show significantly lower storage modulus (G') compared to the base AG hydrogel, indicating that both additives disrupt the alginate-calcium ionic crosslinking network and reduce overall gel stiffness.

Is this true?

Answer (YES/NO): NO